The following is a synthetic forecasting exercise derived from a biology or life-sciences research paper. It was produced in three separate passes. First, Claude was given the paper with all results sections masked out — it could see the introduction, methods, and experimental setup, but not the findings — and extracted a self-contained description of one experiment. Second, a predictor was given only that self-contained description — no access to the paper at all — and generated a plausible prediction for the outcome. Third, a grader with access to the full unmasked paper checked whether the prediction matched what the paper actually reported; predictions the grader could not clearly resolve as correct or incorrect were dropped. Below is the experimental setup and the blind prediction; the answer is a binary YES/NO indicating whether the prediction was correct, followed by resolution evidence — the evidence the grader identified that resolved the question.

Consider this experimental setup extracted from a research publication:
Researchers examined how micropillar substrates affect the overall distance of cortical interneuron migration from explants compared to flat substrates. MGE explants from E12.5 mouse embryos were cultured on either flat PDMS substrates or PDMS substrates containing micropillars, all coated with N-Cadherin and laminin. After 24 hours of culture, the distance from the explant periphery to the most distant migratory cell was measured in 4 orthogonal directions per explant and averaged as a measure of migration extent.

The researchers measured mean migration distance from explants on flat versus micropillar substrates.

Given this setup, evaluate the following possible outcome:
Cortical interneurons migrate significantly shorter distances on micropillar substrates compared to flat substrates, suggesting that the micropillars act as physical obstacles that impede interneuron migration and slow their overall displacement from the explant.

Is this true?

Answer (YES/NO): NO